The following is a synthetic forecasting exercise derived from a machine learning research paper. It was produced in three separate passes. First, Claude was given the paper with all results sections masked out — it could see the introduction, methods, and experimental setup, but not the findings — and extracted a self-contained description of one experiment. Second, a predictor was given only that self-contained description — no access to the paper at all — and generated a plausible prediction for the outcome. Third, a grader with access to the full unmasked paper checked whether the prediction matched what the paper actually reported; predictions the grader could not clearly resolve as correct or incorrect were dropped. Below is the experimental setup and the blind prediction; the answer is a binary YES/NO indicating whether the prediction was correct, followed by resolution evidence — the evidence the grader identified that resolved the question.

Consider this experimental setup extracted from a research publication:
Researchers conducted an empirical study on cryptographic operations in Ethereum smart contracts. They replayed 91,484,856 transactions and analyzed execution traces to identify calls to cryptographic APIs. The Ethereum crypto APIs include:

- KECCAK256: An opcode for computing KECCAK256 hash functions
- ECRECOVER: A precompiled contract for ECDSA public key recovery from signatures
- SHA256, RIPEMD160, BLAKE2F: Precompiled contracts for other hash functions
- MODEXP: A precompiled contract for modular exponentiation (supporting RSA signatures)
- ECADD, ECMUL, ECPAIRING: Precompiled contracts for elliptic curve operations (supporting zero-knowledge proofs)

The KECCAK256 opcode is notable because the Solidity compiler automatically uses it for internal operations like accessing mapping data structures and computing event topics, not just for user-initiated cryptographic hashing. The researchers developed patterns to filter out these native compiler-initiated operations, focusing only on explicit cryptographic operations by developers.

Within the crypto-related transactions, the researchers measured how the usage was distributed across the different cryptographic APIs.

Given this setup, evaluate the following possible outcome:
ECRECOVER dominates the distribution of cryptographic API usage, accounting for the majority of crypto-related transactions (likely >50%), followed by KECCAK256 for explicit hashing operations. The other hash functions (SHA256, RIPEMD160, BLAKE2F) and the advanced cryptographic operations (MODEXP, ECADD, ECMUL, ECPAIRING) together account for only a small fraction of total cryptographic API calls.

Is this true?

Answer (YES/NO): NO